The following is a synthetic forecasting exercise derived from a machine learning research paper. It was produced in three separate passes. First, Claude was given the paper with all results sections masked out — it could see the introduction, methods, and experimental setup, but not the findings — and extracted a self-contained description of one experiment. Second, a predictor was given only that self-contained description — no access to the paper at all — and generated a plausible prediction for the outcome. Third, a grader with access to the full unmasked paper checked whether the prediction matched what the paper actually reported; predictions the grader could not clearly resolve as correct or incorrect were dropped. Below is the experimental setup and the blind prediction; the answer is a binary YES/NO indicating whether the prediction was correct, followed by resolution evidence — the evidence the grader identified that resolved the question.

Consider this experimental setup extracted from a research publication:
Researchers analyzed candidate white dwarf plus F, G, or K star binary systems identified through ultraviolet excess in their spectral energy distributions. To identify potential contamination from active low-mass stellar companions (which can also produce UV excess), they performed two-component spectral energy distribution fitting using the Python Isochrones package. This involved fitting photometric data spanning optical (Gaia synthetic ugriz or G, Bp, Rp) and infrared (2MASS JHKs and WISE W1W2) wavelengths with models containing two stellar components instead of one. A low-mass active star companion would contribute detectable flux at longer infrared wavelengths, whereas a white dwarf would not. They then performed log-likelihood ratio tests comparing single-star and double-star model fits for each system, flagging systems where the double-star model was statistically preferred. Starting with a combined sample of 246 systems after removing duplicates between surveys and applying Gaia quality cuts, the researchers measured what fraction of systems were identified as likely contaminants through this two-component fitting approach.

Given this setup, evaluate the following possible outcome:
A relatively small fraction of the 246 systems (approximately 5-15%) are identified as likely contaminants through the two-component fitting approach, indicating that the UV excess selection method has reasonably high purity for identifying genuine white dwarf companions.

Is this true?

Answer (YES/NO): YES